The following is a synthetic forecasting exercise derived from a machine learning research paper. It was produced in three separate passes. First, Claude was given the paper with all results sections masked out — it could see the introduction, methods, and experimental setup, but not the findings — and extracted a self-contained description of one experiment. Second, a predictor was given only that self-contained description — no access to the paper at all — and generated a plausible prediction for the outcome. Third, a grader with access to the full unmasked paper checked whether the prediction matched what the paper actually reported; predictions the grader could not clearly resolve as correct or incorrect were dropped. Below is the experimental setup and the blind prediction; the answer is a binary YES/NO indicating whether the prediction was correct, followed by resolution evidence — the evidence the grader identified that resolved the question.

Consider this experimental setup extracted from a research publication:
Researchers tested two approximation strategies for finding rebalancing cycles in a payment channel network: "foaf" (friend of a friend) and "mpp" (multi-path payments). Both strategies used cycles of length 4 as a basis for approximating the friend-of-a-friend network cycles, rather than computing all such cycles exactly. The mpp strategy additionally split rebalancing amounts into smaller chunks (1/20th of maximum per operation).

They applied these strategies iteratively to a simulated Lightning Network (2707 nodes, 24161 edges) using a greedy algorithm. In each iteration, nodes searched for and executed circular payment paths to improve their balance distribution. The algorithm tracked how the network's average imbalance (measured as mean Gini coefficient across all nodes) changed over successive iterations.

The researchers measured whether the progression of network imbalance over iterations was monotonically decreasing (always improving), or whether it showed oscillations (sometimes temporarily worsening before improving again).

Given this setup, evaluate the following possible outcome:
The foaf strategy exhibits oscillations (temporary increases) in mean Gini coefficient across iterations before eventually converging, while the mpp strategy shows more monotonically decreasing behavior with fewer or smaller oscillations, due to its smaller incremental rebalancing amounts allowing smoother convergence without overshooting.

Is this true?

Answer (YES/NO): NO